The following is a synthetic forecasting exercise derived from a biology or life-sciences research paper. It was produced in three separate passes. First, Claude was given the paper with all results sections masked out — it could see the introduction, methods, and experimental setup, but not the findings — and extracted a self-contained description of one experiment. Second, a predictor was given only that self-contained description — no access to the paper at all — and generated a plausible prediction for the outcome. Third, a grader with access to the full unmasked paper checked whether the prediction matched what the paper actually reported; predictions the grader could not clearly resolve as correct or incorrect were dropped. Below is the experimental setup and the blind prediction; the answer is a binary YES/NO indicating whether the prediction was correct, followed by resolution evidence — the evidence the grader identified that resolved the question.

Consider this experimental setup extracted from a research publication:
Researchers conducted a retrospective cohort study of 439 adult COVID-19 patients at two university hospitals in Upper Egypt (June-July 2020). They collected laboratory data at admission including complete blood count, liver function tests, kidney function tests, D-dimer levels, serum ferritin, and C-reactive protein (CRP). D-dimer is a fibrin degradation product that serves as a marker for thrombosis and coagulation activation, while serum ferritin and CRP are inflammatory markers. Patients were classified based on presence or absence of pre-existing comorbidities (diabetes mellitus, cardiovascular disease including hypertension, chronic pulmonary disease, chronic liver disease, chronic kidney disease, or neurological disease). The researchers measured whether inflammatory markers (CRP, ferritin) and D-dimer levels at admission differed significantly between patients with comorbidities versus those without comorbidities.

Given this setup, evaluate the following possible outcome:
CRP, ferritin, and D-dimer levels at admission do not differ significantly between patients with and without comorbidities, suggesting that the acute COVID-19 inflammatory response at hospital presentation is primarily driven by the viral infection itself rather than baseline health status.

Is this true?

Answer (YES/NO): NO